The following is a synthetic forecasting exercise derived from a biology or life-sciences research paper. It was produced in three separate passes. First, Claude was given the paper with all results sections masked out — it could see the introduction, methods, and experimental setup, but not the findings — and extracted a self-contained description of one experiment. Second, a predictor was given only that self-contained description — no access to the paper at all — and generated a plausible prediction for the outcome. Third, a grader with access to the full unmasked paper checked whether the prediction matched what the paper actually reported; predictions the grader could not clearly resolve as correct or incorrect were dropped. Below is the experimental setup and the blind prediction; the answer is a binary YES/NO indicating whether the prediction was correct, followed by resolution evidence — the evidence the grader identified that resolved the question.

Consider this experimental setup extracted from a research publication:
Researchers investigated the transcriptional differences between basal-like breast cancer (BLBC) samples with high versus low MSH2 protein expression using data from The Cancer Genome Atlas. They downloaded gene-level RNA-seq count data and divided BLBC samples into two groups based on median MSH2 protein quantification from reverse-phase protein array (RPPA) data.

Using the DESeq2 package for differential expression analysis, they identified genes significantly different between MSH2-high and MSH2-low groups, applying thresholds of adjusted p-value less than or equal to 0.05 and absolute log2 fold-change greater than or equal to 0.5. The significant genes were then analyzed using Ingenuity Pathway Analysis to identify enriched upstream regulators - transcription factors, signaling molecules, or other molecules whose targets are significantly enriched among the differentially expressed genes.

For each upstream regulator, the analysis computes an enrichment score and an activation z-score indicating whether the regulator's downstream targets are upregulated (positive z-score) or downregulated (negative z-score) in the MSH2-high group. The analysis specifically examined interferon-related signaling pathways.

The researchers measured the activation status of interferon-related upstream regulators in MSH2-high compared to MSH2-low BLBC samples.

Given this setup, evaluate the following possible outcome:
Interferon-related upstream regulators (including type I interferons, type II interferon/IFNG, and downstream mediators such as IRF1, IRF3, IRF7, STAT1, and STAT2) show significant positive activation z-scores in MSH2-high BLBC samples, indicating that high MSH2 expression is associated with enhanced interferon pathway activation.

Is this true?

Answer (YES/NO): NO